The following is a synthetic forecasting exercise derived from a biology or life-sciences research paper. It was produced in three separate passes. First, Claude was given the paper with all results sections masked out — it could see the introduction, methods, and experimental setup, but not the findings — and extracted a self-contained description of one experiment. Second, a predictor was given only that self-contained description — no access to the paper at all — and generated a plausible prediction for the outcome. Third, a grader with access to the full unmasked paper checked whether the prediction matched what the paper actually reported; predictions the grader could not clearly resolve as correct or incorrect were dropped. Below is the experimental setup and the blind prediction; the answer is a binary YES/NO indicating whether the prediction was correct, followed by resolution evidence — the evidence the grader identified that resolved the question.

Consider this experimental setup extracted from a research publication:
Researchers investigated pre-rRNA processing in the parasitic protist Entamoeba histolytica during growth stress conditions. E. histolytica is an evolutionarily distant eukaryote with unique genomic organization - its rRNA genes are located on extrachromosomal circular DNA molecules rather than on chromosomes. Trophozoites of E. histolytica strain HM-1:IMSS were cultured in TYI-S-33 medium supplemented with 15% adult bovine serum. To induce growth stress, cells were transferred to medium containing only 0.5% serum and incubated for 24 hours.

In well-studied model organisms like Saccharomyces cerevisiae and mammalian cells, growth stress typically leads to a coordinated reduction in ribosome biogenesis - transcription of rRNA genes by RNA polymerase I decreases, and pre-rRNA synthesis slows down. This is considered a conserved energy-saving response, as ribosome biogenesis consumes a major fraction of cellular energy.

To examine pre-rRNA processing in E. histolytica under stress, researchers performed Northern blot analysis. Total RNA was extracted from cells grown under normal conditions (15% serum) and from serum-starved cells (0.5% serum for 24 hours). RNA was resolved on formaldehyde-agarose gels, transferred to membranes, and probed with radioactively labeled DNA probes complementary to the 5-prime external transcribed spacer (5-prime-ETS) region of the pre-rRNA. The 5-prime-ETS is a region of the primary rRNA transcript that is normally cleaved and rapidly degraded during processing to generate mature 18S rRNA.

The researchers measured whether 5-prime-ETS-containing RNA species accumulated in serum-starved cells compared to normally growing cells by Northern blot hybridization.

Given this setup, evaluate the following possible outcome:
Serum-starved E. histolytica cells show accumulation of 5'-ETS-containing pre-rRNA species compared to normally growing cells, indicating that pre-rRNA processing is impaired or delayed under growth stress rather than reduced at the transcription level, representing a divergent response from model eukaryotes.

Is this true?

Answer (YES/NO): YES